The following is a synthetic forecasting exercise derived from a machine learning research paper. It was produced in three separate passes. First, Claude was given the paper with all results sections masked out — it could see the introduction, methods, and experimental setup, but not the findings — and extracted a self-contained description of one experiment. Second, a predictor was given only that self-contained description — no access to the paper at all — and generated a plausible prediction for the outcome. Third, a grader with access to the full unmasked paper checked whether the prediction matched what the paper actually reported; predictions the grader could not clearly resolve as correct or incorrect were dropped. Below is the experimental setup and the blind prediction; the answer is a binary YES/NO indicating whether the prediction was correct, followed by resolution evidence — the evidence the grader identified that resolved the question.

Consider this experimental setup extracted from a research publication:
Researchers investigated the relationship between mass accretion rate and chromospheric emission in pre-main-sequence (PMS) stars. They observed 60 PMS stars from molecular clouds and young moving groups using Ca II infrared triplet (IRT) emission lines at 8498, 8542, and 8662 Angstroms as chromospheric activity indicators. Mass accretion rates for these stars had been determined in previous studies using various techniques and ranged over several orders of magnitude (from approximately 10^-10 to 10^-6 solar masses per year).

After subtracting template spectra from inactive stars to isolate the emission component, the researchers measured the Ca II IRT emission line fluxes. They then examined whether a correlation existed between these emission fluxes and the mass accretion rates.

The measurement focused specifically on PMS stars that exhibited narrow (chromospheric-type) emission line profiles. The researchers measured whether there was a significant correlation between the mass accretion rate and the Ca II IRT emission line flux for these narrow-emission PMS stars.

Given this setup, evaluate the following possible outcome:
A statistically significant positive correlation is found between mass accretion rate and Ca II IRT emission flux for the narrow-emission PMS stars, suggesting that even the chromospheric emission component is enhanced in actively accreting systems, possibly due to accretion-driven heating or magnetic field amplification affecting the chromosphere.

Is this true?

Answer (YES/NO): NO